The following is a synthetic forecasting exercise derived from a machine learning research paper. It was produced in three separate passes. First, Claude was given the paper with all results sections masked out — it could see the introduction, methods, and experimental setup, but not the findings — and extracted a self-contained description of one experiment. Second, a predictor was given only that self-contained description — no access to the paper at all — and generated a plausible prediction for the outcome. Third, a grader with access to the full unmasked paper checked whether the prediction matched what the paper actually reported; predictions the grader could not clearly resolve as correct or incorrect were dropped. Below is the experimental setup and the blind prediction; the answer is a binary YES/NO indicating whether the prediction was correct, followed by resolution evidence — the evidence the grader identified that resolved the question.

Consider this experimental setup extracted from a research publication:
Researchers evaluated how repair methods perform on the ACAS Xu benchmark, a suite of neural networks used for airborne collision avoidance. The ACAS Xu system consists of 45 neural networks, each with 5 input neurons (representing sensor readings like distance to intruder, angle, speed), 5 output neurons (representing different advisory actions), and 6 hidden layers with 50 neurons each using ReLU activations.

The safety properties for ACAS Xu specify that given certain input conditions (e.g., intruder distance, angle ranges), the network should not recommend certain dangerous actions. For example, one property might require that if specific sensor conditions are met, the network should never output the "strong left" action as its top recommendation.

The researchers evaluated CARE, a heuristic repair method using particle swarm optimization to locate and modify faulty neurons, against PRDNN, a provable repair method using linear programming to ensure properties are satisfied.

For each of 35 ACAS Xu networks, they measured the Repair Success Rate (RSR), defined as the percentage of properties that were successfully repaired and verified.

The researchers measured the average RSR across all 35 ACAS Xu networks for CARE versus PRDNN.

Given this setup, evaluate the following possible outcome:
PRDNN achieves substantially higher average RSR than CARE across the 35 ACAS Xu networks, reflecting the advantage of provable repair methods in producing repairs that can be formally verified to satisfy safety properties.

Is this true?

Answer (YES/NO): YES